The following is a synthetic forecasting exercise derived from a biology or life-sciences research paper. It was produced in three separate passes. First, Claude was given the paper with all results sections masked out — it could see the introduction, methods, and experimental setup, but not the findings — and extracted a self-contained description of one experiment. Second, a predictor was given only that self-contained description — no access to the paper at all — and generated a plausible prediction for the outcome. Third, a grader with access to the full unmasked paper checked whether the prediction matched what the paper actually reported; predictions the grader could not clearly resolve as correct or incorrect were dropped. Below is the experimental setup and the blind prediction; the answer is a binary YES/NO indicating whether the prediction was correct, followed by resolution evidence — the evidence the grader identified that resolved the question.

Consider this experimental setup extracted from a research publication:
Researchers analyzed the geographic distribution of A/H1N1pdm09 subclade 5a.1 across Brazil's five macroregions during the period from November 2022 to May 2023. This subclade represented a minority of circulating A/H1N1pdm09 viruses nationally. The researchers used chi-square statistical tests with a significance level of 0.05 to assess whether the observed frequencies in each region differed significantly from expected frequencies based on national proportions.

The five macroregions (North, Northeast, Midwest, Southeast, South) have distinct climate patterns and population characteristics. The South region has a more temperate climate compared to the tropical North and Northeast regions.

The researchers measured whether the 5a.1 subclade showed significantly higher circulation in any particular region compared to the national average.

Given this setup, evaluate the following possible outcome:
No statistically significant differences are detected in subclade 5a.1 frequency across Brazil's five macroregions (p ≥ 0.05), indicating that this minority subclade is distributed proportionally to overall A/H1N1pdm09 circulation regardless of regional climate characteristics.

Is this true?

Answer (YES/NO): NO